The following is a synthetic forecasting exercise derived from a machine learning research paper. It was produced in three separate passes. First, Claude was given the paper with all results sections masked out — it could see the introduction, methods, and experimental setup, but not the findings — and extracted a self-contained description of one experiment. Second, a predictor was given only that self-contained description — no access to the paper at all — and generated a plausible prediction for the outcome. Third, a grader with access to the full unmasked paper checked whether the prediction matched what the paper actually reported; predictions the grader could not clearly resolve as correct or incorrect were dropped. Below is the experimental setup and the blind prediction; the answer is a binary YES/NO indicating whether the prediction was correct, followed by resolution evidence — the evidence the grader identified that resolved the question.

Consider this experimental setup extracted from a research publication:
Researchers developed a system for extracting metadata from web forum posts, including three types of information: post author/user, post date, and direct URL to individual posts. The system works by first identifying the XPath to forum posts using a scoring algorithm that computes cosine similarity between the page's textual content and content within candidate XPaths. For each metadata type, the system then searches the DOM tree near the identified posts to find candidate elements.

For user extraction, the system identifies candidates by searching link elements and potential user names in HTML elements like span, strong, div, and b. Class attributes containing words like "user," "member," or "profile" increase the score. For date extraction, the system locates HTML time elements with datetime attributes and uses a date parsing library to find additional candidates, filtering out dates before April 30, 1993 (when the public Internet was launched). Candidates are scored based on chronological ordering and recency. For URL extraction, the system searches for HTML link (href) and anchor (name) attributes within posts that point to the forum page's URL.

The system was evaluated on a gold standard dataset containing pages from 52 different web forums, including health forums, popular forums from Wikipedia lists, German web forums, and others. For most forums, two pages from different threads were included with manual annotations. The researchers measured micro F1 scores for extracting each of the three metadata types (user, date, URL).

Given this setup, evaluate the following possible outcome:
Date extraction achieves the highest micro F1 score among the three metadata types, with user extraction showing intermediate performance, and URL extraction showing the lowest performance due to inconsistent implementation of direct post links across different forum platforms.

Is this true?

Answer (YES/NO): NO